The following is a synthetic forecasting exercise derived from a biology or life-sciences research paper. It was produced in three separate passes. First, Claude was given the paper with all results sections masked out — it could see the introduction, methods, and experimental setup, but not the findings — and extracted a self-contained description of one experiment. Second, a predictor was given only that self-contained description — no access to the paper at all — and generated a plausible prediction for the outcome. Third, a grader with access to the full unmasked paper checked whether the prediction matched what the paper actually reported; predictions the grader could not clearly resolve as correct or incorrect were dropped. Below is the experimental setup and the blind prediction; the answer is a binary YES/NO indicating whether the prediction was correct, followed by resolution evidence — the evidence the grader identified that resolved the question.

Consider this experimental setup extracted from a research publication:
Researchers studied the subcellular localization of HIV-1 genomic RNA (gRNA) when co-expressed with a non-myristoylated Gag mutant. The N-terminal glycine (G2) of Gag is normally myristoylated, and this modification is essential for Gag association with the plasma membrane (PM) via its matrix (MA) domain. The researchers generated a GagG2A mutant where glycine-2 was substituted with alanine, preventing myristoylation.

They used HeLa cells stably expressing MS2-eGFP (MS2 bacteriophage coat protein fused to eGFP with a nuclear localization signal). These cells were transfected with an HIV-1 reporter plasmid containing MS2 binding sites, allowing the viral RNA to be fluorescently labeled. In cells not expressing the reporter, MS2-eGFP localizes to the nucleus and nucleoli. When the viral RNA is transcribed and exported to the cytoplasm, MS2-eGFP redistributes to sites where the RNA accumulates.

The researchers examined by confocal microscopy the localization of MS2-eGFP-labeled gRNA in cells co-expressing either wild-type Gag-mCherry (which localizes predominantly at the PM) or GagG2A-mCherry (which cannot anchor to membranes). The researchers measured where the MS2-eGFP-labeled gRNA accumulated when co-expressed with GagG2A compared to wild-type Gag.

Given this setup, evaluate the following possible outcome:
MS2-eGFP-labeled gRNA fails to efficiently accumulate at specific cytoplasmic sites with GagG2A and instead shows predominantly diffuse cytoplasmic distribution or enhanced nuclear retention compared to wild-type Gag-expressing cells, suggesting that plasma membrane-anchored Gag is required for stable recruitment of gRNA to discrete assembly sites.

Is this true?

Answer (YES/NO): NO